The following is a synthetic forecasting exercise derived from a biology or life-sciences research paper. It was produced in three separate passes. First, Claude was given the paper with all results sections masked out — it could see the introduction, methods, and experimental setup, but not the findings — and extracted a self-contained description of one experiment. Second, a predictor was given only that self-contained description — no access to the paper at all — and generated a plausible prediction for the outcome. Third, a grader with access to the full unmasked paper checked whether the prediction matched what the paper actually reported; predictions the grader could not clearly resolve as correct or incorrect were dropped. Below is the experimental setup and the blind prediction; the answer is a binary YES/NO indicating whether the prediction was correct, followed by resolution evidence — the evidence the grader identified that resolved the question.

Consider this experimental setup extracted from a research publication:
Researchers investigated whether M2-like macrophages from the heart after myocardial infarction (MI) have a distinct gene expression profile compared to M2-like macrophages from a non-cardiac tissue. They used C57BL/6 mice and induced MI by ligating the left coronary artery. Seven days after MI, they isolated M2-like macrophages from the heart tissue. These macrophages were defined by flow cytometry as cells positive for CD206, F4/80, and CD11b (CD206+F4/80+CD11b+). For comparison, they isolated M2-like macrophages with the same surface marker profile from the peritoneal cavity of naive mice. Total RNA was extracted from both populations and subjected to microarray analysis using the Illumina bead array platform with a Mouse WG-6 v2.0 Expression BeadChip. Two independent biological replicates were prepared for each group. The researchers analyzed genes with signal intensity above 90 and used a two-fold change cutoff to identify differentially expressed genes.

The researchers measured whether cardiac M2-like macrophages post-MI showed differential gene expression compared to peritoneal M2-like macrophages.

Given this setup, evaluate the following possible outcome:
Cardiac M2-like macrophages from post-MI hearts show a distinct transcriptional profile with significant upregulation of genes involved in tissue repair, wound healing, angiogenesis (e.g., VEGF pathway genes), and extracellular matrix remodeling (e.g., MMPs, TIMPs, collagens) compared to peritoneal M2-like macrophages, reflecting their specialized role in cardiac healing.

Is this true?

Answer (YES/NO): NO